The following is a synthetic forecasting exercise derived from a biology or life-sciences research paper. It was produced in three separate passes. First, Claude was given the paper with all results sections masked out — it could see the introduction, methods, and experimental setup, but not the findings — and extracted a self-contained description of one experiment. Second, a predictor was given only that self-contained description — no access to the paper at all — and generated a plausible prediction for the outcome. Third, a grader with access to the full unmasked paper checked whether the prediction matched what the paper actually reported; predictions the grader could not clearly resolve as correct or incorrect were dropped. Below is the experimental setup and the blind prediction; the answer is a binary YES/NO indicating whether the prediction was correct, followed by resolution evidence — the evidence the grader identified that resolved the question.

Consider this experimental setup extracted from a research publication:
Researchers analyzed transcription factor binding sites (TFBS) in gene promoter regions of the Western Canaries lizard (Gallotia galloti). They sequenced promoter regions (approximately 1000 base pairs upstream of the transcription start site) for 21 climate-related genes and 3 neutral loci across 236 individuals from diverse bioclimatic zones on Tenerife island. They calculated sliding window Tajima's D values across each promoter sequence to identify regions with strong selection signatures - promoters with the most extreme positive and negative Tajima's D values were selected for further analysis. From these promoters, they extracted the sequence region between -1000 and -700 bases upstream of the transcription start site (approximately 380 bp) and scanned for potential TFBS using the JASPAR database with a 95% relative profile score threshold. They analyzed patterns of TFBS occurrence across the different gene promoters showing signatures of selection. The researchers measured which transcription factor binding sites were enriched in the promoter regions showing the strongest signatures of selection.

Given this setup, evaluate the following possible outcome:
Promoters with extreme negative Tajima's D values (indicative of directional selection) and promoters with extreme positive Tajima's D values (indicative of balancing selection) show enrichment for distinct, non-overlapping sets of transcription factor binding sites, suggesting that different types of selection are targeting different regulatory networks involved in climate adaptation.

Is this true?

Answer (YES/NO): NO